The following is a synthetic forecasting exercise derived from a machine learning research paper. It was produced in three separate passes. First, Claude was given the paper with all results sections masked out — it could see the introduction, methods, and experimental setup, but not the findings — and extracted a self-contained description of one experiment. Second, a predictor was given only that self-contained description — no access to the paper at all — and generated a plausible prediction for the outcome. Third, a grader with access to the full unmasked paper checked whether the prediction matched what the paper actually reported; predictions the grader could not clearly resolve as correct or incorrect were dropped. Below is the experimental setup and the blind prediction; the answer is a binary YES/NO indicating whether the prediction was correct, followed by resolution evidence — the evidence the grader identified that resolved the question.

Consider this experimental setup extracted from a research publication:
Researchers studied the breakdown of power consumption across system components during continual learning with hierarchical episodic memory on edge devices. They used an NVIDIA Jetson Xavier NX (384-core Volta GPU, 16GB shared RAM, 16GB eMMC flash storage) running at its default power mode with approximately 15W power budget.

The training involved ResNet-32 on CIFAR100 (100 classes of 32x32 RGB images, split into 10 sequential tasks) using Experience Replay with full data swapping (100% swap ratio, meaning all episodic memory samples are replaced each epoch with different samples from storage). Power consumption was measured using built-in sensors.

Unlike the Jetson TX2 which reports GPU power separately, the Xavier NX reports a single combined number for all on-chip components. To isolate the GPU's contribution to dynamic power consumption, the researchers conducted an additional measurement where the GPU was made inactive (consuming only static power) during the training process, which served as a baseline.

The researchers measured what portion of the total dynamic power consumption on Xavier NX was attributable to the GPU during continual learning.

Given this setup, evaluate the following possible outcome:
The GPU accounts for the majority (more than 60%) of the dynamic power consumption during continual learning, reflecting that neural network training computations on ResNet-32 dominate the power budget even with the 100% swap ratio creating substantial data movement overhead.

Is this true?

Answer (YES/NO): NO